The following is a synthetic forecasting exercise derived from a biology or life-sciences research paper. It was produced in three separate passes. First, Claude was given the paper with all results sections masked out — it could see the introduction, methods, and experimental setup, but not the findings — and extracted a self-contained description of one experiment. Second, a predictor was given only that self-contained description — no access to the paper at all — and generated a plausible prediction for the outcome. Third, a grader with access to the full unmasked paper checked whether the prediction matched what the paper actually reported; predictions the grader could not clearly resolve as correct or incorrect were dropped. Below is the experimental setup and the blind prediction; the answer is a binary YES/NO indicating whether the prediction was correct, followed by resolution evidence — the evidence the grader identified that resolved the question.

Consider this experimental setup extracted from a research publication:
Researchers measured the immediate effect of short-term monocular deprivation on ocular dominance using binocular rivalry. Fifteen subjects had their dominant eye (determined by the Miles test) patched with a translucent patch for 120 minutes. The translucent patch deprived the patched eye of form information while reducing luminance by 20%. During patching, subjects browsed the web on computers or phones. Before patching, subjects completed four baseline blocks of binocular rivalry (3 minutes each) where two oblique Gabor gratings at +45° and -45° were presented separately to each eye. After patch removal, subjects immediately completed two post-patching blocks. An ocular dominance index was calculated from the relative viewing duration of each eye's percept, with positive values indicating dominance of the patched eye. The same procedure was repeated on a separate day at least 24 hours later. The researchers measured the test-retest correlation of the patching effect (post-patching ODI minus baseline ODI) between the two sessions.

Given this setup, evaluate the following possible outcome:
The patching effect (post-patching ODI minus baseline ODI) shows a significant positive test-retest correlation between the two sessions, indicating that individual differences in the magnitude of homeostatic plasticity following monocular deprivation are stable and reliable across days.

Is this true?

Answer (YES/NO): NO